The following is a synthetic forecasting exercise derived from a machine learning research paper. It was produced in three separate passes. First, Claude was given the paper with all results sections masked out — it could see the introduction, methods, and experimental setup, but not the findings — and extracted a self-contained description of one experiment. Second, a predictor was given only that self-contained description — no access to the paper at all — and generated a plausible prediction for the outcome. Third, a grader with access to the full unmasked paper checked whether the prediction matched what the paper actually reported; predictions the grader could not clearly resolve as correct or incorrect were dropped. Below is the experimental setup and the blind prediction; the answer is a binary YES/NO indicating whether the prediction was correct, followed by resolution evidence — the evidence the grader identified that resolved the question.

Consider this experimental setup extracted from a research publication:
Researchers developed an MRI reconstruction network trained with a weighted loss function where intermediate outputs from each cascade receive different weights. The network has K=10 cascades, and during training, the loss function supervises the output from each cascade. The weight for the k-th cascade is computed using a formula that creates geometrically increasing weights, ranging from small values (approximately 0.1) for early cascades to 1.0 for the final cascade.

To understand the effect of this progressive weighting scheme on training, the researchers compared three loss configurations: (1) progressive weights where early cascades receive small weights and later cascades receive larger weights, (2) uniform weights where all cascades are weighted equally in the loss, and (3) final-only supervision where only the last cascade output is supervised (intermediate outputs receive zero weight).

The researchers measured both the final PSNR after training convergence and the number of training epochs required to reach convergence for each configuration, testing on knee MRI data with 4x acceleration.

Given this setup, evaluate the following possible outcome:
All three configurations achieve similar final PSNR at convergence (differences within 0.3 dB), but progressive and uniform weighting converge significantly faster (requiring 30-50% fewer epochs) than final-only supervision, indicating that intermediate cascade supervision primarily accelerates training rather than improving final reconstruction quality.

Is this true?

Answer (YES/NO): NO